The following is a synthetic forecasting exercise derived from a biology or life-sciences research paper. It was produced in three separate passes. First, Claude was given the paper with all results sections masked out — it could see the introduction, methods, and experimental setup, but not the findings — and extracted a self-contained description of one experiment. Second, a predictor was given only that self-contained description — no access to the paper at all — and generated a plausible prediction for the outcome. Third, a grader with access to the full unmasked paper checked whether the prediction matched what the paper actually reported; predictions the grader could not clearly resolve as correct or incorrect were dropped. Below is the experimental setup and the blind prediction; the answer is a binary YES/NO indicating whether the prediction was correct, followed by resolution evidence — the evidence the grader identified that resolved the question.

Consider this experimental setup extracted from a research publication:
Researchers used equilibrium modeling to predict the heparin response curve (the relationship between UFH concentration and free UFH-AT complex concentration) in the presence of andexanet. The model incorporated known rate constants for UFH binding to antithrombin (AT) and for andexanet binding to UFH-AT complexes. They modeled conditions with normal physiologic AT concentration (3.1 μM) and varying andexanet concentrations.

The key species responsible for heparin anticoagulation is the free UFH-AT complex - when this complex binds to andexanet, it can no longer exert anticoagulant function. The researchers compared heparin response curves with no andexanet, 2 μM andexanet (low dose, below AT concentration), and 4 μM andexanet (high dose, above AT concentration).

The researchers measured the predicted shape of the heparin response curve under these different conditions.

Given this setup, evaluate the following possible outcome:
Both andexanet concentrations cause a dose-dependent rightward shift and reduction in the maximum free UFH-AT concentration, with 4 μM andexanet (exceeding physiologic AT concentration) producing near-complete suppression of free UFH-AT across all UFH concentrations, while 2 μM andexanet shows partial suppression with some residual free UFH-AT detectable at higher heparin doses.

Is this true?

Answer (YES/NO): NO